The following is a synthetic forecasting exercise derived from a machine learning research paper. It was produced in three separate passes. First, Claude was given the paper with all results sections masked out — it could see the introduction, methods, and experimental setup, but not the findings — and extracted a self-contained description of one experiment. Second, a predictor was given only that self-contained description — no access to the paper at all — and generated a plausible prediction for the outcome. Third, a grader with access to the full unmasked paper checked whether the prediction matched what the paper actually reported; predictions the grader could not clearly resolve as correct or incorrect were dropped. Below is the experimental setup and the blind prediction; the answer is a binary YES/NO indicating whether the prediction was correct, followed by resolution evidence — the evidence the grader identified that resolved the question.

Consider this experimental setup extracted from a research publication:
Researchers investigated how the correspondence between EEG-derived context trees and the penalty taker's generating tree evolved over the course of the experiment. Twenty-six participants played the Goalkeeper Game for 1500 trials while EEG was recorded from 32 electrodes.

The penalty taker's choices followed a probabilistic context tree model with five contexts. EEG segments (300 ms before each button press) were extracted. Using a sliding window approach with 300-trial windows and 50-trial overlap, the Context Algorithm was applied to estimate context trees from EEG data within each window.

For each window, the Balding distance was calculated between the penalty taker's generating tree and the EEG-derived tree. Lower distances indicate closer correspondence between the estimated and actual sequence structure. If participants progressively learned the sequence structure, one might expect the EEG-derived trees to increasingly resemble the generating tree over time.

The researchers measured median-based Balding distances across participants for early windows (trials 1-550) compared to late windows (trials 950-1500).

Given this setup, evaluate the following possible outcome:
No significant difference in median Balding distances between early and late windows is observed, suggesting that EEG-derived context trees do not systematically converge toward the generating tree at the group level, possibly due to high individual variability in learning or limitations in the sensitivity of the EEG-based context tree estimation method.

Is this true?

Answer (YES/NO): NO